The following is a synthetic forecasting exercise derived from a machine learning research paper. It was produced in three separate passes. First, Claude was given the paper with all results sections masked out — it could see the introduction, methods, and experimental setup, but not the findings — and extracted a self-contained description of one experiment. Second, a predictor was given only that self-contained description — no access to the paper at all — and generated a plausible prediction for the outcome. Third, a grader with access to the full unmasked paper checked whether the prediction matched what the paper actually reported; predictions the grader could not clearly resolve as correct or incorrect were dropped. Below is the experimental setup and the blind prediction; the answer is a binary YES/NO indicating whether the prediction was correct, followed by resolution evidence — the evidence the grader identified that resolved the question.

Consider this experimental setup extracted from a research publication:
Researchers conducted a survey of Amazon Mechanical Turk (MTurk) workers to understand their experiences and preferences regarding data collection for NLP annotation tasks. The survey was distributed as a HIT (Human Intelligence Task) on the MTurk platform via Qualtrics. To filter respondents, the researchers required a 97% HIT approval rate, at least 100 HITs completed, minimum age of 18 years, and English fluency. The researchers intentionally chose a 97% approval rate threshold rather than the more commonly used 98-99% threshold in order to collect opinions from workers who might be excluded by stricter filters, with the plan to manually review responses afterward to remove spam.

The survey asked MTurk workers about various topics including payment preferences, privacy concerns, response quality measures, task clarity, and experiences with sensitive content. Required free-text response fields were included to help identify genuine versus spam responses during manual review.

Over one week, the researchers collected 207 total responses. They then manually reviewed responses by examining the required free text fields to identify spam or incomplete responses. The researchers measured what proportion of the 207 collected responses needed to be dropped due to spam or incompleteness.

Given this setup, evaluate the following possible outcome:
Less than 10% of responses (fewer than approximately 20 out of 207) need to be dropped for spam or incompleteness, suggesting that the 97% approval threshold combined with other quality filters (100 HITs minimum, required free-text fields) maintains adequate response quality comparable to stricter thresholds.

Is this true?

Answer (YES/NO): NO